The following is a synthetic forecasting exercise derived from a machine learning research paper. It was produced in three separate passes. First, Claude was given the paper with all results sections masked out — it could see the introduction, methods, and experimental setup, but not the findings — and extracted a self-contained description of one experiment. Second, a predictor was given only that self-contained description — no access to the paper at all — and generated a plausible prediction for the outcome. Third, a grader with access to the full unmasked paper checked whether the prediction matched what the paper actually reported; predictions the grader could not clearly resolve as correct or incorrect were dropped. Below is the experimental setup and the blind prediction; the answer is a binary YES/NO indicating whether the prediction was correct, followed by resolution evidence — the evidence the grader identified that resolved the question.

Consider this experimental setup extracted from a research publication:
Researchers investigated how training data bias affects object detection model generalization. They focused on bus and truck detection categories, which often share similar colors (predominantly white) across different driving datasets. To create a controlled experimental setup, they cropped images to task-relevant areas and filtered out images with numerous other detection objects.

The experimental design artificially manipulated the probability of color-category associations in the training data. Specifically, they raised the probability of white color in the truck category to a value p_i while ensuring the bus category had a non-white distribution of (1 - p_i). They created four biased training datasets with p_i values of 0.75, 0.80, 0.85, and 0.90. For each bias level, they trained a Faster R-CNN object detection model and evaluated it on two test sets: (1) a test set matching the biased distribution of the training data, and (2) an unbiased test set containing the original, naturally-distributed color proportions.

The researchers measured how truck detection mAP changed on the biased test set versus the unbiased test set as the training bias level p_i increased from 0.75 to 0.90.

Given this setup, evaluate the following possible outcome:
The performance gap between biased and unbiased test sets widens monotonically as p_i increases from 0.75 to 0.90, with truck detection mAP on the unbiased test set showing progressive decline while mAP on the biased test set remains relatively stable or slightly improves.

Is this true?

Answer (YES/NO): YES